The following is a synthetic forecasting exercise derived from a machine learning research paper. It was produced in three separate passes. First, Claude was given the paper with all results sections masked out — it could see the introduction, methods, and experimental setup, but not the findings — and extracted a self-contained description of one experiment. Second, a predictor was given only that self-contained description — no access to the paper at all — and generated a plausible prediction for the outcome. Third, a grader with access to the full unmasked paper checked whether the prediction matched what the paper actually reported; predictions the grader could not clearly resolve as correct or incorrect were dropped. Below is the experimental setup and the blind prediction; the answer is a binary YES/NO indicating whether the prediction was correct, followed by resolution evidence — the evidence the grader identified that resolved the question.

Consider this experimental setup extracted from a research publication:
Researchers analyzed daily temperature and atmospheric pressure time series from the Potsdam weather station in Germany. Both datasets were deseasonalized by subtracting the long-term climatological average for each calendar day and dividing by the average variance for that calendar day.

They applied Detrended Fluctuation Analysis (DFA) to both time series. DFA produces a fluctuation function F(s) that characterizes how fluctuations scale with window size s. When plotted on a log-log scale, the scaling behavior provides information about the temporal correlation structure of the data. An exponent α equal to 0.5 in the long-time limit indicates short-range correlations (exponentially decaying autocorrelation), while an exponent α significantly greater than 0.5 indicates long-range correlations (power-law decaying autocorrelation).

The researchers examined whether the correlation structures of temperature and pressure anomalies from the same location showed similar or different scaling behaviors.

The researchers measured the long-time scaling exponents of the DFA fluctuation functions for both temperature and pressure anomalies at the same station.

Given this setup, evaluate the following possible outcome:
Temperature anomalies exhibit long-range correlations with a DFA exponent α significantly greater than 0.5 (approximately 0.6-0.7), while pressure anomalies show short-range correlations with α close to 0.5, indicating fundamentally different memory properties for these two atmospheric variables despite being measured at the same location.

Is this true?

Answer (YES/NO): YES